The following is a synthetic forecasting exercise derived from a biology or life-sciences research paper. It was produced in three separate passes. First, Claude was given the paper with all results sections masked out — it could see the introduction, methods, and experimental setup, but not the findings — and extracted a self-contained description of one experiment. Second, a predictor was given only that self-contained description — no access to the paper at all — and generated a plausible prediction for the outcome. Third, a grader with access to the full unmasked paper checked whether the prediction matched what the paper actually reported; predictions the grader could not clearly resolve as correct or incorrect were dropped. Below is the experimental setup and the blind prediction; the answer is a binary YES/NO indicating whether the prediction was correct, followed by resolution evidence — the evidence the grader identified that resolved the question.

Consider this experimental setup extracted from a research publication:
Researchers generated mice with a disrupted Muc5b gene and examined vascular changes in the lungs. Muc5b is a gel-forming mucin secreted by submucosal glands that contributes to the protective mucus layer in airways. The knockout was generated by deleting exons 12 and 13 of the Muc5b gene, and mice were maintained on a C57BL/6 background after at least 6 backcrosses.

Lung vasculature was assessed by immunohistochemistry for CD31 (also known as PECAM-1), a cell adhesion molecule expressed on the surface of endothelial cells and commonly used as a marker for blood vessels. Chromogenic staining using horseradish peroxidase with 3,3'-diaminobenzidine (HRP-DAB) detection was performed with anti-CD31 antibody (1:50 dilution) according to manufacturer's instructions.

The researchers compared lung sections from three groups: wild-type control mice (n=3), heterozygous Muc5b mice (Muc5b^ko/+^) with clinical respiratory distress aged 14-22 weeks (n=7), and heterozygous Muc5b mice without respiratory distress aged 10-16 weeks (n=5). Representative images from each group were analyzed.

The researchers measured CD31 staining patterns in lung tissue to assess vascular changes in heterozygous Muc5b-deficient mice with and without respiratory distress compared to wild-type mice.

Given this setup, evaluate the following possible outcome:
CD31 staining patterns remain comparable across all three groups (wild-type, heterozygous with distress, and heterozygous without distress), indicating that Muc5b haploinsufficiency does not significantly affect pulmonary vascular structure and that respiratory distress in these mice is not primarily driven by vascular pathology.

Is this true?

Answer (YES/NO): NO